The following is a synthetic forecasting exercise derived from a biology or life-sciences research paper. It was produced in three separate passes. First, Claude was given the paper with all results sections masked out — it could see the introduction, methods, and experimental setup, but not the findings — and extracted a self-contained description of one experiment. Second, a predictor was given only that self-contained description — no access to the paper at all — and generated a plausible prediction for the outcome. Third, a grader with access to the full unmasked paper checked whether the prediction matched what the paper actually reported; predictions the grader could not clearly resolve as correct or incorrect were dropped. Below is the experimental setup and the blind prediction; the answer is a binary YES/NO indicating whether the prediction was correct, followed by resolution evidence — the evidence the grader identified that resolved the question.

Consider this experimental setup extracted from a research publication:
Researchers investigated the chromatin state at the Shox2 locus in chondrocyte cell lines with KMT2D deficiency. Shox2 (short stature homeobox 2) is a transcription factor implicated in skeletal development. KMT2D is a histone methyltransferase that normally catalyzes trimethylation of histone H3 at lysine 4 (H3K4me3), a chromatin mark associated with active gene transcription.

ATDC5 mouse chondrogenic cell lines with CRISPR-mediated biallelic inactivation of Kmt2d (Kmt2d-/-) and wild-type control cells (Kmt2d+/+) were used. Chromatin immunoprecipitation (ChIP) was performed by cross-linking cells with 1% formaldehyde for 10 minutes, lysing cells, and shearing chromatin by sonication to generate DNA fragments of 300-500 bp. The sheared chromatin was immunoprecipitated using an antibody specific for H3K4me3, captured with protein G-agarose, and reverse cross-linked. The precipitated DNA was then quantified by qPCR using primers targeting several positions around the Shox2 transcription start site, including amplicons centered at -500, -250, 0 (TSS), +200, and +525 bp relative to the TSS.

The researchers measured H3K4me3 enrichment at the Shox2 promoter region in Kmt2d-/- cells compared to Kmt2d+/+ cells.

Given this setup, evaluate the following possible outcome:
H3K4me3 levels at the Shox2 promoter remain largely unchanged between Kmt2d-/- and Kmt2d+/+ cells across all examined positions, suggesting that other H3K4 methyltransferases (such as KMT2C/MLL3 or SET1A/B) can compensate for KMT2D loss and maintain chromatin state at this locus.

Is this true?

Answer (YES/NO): NO